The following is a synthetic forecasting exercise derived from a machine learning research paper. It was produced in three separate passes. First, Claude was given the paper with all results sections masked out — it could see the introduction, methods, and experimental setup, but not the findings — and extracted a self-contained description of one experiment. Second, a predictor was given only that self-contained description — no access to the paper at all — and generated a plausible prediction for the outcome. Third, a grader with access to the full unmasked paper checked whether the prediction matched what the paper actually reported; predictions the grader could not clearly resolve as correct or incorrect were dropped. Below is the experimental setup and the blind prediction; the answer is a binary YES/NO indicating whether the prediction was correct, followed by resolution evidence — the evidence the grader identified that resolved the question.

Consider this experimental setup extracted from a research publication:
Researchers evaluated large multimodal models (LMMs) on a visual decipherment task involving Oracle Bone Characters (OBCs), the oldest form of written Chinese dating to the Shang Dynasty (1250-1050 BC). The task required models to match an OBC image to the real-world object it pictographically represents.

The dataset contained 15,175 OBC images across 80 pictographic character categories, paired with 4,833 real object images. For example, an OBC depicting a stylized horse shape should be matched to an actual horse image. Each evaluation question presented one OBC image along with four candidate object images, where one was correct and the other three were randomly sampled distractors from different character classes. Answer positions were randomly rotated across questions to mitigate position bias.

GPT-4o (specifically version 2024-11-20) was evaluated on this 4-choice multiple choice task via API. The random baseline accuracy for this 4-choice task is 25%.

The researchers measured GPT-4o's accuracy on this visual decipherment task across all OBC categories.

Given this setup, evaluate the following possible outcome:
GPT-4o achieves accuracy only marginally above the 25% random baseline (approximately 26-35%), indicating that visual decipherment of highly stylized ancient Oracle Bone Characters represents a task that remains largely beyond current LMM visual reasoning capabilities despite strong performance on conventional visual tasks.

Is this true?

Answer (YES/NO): YES